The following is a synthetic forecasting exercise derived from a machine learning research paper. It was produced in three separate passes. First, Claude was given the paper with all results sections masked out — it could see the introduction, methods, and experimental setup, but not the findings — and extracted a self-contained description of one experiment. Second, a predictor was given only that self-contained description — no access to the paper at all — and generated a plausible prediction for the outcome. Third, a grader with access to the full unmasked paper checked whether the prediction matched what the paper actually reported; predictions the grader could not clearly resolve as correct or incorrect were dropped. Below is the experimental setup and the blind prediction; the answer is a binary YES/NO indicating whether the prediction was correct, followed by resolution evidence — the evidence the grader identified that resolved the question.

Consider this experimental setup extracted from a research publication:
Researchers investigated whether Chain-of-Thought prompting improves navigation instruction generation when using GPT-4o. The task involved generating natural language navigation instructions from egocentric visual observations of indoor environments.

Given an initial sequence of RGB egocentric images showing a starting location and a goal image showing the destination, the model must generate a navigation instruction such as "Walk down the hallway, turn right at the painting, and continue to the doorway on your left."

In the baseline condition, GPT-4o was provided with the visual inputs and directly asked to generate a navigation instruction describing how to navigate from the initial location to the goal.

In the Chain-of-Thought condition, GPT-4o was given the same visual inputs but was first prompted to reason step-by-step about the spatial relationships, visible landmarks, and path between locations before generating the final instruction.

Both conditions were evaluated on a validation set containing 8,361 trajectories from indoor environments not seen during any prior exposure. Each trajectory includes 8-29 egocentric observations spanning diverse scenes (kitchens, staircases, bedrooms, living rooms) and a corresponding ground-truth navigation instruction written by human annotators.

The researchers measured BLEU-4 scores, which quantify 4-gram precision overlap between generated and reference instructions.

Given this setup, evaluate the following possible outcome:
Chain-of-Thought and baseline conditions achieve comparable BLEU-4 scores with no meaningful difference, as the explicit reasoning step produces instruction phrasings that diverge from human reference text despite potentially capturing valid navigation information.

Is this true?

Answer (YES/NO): NO